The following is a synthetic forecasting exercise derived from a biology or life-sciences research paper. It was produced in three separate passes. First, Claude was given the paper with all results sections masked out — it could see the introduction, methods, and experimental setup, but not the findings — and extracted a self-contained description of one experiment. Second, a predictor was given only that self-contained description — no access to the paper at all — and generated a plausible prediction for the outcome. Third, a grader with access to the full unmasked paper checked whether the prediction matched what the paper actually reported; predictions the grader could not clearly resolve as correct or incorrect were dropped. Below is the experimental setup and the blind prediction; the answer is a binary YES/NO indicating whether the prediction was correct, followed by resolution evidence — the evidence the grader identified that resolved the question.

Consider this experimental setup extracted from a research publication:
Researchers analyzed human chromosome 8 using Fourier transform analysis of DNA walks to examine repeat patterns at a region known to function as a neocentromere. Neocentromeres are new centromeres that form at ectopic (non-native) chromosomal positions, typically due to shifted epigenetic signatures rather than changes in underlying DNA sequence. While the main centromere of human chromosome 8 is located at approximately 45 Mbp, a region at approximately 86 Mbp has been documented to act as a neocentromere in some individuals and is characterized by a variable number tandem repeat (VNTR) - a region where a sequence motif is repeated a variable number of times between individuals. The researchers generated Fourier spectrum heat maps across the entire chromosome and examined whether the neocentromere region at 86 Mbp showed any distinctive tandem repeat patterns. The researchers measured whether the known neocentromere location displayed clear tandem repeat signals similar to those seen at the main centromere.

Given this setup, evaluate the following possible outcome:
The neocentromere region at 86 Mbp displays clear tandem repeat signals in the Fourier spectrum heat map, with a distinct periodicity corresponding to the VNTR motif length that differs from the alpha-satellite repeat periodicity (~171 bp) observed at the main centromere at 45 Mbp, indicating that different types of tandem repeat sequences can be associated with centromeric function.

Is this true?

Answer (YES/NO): NO